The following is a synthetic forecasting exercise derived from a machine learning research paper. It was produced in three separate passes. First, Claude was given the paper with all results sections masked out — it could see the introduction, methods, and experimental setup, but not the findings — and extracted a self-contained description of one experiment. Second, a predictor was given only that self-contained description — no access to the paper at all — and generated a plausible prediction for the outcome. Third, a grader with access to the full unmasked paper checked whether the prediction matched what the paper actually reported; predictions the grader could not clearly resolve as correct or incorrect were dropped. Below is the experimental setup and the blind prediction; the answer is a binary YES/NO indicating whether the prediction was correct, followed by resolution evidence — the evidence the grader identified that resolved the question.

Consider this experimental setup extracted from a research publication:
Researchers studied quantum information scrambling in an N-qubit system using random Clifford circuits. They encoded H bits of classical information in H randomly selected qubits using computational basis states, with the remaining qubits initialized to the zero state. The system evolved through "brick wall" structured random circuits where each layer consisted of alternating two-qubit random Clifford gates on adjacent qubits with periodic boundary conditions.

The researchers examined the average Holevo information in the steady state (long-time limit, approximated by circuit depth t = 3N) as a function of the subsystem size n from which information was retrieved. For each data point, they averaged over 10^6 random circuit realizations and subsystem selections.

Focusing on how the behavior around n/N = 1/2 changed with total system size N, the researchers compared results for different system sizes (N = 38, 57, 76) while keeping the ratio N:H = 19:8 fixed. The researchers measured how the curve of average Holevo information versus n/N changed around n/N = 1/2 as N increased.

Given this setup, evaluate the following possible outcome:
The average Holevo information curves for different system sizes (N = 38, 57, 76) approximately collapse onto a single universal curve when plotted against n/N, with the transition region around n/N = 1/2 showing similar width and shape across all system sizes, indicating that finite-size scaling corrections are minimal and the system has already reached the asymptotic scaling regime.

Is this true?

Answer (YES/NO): NO